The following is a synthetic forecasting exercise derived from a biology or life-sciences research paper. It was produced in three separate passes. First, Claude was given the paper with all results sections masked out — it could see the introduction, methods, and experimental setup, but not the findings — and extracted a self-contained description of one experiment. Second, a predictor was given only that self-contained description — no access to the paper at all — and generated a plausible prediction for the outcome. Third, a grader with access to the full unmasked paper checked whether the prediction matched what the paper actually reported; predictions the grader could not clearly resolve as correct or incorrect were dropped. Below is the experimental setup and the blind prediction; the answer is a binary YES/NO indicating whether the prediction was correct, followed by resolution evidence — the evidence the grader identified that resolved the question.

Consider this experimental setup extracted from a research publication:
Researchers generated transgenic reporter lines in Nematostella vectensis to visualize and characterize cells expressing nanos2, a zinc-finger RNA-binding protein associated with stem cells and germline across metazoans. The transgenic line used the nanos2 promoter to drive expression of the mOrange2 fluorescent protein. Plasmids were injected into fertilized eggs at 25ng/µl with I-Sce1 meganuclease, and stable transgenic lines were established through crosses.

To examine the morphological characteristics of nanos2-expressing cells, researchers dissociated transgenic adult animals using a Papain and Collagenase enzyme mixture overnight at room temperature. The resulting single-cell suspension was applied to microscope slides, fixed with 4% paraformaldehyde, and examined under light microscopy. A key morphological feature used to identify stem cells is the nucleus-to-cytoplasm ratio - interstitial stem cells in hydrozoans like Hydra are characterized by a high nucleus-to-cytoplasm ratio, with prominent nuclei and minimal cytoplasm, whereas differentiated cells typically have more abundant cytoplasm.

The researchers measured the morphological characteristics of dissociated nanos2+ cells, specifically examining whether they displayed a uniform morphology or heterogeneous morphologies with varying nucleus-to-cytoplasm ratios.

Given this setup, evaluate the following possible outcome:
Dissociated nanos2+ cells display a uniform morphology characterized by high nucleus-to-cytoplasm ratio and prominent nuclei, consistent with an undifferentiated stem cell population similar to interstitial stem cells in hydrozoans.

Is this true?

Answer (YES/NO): NO